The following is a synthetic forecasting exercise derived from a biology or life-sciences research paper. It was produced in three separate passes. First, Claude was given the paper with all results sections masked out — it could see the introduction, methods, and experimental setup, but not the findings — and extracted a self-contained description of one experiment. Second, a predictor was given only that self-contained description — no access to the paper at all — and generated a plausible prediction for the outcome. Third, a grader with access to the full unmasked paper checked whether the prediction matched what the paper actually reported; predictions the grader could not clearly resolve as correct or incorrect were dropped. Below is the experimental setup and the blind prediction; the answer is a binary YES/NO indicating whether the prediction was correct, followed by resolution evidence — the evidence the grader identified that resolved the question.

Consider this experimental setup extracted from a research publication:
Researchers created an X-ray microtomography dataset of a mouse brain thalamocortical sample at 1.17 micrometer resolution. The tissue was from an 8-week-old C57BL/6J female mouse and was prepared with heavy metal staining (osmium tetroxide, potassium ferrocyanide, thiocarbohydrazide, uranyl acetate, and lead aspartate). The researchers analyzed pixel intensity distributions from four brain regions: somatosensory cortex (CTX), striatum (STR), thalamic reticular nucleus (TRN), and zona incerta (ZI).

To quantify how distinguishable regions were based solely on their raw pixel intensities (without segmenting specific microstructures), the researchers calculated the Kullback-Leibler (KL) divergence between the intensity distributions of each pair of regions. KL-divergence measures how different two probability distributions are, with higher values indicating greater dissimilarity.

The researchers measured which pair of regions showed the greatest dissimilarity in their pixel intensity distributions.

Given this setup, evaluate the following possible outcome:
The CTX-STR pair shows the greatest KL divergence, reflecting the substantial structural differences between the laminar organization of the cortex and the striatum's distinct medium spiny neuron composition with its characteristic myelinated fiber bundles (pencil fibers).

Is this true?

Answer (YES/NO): NO